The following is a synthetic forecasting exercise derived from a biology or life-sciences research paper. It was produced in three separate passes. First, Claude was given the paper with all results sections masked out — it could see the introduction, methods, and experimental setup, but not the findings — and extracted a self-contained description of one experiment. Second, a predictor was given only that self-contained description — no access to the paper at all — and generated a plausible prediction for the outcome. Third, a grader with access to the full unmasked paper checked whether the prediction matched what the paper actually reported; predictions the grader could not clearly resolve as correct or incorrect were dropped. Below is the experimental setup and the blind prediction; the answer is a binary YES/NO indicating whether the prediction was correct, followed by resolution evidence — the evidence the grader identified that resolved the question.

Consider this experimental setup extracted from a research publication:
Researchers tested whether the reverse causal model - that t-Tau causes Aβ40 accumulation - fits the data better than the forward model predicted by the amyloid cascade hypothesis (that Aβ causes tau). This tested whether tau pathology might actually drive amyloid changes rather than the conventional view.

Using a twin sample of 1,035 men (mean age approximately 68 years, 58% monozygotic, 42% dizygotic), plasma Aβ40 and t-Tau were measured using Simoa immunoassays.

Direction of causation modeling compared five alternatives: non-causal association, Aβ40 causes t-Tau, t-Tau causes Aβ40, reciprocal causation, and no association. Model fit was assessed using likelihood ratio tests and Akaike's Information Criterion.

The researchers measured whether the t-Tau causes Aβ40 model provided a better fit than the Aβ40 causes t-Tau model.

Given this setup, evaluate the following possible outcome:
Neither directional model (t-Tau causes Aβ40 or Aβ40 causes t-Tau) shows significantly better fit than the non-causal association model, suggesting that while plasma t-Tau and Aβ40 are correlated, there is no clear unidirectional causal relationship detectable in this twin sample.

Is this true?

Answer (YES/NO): NO